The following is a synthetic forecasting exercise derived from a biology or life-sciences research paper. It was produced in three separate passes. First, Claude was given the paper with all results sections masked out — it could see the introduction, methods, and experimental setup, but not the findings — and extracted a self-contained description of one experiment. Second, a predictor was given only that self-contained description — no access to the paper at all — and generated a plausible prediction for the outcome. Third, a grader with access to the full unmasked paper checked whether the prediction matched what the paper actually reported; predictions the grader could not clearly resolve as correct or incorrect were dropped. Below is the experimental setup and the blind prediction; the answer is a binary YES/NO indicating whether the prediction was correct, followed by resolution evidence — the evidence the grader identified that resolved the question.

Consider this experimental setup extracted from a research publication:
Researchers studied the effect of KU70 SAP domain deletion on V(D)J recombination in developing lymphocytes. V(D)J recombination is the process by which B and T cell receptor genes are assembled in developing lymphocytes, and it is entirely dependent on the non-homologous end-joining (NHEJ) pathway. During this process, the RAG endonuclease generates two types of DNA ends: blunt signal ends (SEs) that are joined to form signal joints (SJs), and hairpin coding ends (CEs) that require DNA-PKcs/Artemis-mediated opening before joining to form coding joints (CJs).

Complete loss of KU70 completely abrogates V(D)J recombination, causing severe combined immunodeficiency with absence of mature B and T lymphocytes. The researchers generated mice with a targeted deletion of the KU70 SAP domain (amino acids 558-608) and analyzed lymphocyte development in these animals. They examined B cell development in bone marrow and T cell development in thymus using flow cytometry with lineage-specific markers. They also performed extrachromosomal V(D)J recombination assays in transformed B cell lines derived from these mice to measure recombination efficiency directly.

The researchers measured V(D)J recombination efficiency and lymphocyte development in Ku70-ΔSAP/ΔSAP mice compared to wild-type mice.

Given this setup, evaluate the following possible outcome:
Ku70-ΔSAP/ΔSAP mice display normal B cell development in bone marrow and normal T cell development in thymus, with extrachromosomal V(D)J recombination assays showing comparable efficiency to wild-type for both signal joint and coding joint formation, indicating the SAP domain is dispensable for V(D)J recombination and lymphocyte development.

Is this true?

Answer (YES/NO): YES